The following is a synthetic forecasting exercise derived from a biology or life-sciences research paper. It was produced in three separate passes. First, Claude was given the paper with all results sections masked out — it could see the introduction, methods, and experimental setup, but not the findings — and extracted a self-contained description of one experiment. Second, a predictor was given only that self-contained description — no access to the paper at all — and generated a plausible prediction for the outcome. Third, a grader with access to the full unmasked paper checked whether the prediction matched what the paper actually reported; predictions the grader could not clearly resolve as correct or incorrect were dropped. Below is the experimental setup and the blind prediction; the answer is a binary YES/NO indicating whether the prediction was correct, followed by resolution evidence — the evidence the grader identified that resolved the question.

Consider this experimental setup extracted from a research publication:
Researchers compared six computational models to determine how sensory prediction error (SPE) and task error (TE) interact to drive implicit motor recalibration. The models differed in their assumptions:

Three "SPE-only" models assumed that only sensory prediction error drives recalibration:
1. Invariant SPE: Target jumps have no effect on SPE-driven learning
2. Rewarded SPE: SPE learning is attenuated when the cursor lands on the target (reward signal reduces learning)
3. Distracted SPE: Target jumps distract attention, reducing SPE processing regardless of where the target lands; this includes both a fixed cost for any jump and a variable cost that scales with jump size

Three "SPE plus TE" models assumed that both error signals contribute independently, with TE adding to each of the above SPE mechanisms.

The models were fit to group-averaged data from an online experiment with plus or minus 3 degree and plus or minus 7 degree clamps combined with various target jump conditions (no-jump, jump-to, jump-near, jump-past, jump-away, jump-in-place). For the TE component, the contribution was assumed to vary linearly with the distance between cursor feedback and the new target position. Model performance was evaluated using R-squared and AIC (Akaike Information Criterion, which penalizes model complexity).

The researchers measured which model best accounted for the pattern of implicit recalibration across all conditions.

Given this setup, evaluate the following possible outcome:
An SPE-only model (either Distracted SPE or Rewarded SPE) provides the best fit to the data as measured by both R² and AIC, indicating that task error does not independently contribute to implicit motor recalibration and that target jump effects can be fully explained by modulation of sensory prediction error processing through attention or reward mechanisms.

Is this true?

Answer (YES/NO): NO